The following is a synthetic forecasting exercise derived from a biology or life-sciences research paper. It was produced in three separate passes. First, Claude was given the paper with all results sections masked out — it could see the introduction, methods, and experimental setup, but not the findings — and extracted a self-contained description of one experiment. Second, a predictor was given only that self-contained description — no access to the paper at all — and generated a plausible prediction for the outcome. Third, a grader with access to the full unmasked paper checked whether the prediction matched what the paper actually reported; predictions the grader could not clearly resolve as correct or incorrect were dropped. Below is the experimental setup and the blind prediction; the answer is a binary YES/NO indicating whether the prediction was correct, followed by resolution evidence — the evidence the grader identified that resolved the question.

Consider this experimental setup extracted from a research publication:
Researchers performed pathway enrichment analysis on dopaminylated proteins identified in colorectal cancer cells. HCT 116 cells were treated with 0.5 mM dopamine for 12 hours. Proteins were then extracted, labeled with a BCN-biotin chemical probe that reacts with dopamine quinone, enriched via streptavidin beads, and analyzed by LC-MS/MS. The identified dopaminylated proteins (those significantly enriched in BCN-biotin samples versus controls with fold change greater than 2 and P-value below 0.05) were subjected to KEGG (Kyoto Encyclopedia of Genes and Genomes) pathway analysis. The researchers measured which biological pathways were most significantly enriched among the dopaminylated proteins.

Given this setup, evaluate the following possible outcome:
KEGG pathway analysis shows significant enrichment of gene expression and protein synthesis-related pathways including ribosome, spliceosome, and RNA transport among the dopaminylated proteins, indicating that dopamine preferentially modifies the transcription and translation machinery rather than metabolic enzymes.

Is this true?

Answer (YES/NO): NO